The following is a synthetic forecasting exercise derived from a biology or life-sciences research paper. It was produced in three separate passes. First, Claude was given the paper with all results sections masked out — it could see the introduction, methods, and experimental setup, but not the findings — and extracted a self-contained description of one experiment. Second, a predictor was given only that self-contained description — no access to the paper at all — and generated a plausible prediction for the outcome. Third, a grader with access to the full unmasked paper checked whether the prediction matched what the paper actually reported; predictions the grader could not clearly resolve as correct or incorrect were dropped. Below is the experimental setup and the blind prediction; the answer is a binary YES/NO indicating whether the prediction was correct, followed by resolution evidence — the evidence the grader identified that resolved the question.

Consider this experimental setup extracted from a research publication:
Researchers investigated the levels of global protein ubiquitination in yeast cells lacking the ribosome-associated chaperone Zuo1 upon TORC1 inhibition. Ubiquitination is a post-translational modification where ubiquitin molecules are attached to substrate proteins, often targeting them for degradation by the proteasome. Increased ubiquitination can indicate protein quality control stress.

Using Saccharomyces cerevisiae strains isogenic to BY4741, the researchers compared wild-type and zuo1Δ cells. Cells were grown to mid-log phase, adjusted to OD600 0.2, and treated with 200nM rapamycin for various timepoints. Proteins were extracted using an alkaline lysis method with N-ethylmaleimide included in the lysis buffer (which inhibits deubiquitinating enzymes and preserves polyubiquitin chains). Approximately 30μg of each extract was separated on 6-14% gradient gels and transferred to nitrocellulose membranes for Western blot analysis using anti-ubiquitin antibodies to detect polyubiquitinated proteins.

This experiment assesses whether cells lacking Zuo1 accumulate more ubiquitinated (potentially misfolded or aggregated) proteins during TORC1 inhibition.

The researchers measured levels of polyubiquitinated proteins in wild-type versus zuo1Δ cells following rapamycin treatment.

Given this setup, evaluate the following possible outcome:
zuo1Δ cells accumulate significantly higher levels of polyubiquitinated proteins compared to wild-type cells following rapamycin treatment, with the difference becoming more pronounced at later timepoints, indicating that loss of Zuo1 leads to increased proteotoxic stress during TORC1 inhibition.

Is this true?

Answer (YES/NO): NO